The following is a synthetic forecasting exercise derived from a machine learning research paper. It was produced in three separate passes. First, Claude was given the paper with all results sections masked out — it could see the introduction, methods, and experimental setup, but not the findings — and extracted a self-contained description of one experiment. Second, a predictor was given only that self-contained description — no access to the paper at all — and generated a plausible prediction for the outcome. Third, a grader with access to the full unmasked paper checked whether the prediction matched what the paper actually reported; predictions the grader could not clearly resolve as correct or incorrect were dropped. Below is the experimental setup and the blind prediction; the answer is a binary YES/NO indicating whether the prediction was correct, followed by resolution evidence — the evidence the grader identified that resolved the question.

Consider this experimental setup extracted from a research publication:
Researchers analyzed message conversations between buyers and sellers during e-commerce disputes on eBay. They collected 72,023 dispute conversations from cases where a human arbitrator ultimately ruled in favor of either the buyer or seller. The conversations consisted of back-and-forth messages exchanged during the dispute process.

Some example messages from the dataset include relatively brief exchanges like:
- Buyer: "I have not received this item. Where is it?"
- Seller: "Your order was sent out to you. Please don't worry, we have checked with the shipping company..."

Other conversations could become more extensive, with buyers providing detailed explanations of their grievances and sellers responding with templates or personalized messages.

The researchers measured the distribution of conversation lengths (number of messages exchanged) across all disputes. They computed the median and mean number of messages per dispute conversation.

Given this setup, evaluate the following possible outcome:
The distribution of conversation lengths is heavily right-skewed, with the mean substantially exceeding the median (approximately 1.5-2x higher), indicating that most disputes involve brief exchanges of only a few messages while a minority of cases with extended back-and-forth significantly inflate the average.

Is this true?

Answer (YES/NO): YES